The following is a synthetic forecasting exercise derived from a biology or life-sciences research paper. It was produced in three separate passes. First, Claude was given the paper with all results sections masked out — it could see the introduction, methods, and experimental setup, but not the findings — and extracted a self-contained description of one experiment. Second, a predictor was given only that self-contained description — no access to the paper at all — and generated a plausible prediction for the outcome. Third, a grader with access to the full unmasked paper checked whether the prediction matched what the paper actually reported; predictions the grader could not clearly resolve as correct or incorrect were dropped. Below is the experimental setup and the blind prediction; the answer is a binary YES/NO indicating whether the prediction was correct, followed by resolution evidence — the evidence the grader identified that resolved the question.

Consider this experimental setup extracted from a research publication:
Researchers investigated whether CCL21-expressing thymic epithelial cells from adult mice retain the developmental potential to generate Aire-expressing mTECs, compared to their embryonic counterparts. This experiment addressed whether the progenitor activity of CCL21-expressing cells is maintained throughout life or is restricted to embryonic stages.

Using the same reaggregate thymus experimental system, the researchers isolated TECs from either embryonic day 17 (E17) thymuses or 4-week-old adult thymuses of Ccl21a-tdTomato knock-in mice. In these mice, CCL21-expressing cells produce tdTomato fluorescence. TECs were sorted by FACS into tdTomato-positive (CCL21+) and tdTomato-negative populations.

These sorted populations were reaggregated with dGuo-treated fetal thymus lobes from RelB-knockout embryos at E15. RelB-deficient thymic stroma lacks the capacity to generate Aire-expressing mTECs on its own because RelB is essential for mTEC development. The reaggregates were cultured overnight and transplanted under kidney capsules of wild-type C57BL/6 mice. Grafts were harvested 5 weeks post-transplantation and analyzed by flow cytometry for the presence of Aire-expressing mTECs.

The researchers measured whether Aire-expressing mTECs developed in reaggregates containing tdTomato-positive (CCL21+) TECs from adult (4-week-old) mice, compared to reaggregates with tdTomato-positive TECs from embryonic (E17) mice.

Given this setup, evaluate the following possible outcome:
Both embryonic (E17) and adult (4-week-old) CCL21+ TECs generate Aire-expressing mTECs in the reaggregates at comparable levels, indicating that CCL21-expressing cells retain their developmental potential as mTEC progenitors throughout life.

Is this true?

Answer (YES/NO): NO